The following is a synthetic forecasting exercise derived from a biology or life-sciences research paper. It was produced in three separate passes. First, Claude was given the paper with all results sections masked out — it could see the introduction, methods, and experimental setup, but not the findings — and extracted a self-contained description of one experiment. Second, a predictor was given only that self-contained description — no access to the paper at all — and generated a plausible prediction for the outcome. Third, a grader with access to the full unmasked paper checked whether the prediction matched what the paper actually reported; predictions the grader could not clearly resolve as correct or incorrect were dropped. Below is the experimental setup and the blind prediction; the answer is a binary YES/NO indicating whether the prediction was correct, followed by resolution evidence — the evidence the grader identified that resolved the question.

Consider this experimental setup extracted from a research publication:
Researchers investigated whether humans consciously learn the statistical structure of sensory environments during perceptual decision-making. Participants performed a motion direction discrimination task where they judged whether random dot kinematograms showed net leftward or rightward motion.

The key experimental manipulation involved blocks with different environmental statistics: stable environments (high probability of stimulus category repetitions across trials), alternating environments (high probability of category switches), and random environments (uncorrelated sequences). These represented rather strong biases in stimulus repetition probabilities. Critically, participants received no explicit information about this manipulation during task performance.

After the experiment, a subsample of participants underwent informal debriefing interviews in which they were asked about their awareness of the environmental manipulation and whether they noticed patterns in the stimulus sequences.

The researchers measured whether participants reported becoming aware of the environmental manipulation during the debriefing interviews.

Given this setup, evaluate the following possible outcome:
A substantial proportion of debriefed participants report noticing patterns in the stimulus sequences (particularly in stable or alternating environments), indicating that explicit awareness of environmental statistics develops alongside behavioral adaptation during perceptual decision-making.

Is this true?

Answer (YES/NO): NO